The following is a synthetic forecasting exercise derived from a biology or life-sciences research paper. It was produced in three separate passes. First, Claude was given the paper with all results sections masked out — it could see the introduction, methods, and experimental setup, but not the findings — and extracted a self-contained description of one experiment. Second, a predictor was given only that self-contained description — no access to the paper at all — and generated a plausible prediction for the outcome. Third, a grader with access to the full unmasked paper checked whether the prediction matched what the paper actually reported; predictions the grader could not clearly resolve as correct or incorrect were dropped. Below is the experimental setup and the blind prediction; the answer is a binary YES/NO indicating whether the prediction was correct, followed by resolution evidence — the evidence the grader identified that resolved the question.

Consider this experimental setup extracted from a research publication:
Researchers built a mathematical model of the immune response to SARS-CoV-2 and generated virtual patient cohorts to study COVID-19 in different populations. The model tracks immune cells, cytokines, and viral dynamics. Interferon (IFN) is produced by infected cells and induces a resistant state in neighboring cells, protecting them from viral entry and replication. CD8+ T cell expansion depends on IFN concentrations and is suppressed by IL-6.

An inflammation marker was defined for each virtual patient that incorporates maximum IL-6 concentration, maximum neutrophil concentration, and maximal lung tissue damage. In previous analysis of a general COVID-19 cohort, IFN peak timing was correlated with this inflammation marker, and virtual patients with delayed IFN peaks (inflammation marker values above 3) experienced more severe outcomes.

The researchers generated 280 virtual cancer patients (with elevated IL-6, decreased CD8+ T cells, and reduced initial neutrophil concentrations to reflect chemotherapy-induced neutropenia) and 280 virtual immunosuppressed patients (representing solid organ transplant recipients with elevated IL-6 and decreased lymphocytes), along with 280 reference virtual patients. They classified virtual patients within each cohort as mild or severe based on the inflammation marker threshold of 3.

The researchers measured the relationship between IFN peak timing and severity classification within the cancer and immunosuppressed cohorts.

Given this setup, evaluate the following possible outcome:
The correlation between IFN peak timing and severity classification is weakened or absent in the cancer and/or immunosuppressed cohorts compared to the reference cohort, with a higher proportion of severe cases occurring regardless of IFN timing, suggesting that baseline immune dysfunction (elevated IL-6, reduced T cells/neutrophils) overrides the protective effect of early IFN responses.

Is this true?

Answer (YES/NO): NO